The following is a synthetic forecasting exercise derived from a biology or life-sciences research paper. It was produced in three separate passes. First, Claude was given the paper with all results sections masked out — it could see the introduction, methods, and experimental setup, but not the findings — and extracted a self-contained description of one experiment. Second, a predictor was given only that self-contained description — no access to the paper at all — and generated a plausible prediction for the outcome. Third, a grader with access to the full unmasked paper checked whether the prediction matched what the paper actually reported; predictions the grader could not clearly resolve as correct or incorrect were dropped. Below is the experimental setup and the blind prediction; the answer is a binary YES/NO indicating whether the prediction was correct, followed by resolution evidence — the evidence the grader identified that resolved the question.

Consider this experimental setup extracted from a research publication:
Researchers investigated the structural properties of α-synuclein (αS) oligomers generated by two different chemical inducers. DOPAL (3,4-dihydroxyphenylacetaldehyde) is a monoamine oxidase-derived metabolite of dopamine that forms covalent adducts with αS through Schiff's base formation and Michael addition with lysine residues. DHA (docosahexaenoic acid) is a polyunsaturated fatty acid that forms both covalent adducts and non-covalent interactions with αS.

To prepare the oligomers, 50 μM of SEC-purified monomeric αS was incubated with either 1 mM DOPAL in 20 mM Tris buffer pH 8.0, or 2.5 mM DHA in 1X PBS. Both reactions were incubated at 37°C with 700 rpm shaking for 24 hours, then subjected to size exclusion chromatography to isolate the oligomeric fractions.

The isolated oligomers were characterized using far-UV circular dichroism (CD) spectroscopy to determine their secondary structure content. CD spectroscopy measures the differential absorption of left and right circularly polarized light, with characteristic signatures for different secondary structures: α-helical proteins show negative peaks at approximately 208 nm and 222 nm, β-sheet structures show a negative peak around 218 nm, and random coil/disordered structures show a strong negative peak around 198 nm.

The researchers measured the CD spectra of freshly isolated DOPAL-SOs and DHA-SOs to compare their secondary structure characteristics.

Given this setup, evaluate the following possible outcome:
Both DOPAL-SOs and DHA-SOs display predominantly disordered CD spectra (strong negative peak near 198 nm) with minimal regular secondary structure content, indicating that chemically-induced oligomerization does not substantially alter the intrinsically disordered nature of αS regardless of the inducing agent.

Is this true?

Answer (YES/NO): NO